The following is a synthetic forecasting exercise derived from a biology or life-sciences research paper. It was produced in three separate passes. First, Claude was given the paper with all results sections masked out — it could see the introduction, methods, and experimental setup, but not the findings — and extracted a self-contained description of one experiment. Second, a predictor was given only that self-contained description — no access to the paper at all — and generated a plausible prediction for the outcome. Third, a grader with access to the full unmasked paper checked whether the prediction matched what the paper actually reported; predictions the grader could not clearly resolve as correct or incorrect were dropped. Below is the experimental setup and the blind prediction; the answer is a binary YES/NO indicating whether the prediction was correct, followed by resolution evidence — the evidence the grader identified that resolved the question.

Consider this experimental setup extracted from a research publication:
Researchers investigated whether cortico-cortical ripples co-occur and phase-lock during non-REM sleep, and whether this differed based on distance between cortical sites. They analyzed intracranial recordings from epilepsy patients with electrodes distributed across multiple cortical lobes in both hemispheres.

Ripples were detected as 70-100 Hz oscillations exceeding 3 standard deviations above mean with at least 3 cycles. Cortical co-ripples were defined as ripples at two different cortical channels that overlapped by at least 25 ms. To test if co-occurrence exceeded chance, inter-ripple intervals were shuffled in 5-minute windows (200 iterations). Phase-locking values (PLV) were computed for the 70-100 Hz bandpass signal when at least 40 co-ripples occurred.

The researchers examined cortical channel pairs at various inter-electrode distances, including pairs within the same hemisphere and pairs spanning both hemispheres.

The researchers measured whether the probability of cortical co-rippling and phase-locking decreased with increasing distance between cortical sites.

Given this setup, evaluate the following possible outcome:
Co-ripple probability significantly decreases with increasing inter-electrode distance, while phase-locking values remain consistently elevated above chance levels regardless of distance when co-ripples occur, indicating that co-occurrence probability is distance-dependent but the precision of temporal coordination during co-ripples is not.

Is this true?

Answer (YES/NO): NO